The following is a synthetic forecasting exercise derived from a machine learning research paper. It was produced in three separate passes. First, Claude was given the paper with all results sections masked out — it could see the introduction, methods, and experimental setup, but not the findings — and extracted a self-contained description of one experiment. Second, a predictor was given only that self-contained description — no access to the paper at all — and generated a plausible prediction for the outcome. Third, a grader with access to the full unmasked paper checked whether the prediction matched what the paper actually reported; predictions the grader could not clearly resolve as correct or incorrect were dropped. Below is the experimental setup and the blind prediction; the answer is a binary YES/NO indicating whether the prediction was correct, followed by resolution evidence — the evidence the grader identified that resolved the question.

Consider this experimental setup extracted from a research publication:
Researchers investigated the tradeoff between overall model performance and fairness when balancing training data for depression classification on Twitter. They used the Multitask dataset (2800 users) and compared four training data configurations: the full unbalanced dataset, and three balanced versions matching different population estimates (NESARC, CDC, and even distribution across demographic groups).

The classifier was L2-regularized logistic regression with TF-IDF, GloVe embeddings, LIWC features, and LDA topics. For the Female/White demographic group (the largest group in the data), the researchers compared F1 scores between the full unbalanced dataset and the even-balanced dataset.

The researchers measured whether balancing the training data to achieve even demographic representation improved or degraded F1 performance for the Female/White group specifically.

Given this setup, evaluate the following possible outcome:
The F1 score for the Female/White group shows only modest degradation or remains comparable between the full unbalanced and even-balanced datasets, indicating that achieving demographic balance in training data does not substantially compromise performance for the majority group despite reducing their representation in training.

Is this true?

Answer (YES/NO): NO